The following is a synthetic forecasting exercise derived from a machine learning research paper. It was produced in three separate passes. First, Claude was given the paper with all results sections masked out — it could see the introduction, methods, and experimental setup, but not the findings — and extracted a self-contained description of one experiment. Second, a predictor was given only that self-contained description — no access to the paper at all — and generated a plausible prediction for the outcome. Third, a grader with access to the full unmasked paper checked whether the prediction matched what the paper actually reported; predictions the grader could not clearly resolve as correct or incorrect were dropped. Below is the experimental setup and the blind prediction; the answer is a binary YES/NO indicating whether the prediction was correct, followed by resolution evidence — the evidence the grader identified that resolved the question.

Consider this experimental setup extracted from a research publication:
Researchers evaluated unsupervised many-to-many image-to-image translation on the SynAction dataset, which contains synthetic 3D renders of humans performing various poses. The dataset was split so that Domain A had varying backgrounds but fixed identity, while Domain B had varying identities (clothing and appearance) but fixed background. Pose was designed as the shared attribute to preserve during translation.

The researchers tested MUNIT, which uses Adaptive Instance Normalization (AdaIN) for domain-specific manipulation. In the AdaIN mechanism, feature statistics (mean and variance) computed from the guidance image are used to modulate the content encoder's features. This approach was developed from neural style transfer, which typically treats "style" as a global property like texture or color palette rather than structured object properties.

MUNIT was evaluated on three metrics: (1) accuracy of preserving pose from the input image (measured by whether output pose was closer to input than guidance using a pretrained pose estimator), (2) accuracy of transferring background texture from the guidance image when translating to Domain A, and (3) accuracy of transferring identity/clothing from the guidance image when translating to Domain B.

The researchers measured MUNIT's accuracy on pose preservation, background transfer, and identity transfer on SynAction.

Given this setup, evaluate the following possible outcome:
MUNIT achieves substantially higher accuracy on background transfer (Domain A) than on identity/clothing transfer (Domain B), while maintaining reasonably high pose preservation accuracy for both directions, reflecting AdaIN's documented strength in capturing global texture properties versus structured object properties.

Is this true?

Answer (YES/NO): NO